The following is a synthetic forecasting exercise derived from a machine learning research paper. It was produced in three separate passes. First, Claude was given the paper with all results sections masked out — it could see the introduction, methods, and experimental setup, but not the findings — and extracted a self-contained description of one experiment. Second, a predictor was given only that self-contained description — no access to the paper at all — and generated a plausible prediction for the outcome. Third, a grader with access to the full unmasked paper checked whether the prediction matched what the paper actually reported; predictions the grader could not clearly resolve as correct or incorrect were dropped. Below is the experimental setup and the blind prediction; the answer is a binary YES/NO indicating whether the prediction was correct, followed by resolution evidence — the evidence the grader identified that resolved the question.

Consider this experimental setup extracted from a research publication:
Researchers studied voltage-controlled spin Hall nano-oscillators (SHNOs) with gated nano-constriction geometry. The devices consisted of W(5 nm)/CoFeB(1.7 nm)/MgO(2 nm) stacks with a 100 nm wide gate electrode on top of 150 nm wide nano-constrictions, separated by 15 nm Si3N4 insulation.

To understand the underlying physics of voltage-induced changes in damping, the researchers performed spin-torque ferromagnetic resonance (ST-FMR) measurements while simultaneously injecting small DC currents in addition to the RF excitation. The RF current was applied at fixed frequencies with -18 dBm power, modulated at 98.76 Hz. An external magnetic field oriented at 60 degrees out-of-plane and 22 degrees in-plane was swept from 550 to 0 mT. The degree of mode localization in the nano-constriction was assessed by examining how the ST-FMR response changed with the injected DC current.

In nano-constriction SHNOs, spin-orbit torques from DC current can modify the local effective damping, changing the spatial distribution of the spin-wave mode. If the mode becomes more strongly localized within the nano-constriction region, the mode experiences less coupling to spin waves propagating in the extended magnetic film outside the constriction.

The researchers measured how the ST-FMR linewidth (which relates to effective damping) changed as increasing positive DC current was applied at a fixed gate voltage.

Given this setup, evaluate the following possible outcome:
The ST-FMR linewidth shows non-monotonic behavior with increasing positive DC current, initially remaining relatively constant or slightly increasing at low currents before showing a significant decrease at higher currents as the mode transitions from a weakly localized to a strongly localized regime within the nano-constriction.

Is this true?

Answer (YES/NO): NO